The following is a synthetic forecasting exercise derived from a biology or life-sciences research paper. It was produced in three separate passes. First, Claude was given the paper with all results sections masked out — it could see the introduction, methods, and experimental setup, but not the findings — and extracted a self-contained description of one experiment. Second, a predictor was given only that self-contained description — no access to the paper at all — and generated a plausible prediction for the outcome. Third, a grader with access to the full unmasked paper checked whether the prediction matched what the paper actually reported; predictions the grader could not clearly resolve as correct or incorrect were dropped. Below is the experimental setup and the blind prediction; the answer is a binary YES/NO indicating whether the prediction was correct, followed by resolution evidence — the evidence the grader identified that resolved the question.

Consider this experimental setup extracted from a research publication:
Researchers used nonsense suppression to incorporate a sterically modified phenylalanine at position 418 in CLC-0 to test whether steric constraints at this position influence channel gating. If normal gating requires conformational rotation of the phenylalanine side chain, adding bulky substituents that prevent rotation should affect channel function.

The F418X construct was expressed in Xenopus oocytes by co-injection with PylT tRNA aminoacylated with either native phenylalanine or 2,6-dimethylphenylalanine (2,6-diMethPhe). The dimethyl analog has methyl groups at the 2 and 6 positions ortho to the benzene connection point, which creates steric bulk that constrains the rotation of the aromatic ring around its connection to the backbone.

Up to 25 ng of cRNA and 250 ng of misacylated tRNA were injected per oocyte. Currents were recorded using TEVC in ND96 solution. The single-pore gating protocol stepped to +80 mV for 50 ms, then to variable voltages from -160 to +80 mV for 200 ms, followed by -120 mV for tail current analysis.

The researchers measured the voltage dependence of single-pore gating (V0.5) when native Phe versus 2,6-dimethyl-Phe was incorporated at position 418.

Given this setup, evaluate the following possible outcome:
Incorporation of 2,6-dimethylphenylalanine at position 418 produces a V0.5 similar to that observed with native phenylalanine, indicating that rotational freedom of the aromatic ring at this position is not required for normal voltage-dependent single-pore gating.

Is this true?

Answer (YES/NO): NO